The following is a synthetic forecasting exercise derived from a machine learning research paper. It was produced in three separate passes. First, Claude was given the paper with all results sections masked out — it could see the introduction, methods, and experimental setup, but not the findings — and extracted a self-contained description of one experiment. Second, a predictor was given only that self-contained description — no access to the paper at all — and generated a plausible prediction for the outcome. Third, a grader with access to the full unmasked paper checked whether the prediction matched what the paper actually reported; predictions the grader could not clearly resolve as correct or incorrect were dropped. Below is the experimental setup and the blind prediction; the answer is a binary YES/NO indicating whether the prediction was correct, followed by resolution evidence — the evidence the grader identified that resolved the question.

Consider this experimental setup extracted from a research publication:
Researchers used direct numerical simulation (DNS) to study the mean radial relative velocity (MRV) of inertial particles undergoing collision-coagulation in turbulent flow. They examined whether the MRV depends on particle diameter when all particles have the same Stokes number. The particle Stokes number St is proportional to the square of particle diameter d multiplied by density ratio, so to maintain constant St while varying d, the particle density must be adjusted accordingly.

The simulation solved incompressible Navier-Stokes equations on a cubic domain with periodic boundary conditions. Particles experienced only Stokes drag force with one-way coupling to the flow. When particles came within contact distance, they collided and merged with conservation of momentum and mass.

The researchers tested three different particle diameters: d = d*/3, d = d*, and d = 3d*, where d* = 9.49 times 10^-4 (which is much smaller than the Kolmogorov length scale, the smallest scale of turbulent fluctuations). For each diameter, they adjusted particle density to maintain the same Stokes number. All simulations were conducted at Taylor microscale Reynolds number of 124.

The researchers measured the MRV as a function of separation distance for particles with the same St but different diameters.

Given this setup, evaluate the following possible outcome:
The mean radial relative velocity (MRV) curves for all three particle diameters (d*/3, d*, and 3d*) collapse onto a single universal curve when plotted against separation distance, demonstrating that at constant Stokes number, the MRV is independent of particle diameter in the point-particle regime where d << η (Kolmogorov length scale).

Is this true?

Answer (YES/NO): YES